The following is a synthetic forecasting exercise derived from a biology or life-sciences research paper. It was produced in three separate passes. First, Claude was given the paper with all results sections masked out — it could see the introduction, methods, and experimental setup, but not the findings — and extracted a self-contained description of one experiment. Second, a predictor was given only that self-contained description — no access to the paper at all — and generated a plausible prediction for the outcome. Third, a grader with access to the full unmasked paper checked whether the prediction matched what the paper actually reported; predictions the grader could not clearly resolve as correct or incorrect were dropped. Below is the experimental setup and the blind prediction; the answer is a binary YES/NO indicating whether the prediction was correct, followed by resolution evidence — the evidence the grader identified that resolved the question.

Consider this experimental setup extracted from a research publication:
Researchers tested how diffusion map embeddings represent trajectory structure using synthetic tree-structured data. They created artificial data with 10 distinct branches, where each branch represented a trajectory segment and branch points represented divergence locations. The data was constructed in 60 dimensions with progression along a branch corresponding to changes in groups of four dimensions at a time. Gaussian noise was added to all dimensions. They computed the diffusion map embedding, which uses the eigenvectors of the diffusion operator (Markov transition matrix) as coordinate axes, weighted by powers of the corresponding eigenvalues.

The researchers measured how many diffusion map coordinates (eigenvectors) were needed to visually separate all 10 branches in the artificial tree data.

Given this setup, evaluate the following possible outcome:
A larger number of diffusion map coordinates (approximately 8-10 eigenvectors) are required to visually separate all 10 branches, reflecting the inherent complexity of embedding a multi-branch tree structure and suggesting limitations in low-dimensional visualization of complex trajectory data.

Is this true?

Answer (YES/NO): NO